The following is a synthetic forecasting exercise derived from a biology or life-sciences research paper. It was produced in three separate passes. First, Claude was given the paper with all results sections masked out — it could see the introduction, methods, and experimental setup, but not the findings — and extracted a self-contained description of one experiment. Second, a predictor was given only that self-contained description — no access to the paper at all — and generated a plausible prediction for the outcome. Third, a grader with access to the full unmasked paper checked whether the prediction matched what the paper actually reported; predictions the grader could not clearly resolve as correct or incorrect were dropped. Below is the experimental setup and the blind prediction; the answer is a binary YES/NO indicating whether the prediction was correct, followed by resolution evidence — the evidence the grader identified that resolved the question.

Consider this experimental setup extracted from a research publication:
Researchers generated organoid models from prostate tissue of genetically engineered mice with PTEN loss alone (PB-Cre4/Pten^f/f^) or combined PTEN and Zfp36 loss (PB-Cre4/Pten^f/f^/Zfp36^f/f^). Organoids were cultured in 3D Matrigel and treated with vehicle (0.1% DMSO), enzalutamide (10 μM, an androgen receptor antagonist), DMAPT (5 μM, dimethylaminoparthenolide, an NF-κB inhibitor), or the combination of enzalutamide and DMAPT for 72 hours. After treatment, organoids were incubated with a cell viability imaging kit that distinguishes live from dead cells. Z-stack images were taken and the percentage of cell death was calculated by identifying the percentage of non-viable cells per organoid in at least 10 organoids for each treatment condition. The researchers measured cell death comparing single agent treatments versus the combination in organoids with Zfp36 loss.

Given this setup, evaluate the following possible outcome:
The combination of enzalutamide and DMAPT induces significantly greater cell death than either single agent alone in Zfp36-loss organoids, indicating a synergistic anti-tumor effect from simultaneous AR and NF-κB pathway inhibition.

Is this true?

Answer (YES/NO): NO